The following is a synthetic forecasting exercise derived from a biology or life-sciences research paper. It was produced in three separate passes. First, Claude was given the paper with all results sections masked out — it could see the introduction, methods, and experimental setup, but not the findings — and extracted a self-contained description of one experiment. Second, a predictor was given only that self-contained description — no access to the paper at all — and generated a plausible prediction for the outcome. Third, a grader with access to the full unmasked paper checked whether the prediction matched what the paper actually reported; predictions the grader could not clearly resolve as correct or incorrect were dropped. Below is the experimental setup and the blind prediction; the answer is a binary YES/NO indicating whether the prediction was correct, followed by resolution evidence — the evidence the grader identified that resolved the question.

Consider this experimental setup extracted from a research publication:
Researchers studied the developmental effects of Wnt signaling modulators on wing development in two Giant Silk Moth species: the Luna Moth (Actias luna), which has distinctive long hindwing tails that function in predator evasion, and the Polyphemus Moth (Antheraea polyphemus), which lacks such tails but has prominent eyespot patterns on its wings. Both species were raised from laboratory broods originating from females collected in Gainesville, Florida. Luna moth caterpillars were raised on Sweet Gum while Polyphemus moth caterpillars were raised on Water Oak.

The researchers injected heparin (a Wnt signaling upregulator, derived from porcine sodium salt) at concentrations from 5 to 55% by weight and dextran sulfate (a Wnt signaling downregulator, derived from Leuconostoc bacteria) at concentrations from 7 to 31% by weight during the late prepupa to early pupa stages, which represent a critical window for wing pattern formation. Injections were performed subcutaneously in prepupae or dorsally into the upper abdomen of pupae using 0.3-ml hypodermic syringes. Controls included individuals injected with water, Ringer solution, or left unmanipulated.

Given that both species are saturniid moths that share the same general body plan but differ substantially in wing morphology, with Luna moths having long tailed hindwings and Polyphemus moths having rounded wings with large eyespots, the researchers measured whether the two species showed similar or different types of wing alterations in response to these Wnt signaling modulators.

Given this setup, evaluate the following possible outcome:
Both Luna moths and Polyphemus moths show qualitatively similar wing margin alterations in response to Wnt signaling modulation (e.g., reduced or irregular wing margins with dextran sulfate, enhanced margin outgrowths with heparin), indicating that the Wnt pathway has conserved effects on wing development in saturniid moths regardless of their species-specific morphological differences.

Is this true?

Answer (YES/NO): NO